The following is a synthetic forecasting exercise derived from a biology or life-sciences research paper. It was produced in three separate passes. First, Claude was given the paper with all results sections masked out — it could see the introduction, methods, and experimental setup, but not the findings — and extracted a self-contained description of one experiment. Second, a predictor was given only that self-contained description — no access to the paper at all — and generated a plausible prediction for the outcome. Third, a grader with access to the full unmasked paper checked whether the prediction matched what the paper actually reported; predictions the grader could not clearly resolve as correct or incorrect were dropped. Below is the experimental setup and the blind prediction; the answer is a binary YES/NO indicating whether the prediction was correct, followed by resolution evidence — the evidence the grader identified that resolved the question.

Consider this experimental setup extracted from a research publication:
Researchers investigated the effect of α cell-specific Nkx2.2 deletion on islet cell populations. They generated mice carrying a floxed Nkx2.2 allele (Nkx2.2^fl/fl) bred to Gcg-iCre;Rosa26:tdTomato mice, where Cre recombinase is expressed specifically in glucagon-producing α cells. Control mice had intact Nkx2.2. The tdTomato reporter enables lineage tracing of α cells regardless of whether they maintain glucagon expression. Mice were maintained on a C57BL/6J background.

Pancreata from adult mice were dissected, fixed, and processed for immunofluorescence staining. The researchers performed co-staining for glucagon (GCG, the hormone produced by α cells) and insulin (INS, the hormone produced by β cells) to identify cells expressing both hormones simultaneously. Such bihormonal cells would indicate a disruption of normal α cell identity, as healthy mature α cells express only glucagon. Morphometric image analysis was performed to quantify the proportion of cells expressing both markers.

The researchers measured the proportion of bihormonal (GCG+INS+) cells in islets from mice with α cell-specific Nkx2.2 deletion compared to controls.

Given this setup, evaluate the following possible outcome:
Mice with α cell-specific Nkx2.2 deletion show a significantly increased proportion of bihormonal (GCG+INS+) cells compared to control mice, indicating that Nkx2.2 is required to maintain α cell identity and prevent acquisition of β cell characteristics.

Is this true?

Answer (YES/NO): YES